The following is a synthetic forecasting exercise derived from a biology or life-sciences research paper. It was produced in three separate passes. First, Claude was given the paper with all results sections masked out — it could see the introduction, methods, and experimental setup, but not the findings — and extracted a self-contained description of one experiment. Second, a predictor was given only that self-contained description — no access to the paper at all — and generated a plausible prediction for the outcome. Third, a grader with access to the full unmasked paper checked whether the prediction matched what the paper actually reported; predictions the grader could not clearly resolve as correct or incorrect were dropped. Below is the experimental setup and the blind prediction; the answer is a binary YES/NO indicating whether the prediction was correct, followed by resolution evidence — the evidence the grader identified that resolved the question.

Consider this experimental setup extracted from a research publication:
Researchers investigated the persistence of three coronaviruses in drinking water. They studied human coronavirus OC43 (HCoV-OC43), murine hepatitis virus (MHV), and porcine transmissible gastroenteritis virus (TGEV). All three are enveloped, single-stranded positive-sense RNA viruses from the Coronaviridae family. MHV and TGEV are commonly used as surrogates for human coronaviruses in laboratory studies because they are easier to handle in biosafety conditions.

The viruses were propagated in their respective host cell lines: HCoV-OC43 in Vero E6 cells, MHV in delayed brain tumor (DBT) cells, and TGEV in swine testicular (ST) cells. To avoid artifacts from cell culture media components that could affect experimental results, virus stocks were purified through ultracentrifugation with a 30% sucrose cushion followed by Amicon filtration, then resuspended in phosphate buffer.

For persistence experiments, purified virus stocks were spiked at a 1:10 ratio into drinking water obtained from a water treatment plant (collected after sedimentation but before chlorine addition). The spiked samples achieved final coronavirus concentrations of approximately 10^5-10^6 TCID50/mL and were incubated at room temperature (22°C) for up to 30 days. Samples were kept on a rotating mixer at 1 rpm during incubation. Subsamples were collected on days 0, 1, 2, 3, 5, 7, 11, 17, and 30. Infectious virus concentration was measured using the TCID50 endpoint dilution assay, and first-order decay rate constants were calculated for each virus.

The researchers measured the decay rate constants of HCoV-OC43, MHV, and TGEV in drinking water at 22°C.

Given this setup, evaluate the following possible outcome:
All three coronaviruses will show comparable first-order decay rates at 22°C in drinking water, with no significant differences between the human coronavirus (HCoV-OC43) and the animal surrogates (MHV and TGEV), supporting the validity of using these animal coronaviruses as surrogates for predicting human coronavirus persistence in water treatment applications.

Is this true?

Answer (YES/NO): NO